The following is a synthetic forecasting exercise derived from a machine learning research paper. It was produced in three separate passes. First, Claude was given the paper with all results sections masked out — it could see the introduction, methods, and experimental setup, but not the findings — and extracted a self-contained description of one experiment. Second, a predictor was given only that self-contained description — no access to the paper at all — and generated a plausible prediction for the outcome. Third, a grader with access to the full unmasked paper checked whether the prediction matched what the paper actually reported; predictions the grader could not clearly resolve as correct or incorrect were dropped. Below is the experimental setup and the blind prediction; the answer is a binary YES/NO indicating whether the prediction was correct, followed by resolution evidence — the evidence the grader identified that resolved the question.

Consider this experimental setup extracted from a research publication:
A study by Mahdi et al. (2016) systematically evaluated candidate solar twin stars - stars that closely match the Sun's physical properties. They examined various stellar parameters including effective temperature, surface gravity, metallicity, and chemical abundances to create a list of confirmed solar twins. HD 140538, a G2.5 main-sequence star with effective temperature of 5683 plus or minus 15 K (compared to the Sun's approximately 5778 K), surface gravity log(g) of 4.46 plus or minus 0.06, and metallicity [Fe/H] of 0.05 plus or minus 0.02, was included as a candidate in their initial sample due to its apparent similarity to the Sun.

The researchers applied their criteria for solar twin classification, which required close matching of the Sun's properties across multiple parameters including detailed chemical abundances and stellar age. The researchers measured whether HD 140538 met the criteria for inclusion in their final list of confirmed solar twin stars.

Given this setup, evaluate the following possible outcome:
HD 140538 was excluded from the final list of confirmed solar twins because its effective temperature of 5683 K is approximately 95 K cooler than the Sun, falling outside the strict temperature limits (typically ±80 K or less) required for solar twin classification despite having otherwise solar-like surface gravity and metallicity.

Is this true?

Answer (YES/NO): NO